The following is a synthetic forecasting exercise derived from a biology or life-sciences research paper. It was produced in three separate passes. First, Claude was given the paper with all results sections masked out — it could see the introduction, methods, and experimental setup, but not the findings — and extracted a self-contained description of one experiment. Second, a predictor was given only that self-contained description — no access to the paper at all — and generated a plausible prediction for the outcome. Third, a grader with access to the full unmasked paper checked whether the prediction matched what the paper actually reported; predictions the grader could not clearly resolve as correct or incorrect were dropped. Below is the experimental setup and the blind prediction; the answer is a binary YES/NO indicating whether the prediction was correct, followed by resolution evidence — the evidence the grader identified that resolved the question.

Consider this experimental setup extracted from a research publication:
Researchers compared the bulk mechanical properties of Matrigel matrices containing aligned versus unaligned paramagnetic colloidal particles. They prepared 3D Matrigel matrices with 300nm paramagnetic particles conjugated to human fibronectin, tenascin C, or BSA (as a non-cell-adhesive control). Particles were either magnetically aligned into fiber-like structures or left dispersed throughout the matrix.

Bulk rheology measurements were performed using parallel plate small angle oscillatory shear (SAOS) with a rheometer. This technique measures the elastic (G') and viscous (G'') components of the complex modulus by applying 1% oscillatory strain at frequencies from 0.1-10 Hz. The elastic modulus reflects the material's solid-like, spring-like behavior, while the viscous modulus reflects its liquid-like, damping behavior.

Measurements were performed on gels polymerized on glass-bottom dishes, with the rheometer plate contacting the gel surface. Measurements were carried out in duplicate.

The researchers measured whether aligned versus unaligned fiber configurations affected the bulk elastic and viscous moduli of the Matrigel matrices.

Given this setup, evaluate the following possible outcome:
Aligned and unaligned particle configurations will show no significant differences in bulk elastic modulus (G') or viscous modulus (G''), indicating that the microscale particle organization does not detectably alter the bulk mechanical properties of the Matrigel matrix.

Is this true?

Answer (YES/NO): YES